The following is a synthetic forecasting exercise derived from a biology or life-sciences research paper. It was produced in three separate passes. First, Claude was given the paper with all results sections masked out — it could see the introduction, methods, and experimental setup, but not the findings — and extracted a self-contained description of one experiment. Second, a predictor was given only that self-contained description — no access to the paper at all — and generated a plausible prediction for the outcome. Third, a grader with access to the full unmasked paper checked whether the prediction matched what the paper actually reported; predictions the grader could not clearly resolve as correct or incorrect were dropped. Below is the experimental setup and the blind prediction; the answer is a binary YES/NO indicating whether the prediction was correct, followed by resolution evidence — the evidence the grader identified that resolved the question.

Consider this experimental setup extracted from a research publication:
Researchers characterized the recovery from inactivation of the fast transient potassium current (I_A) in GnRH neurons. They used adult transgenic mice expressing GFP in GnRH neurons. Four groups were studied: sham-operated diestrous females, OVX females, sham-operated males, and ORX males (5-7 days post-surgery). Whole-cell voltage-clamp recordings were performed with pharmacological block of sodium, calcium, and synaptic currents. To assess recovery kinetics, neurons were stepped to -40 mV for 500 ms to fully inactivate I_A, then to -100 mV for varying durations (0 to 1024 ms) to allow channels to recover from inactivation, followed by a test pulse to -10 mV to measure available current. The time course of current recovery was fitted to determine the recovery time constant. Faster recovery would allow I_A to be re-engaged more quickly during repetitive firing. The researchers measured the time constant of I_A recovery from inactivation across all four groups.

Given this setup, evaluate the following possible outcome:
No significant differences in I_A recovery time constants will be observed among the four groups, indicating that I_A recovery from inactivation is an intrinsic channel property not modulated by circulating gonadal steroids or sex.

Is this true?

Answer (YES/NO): YES